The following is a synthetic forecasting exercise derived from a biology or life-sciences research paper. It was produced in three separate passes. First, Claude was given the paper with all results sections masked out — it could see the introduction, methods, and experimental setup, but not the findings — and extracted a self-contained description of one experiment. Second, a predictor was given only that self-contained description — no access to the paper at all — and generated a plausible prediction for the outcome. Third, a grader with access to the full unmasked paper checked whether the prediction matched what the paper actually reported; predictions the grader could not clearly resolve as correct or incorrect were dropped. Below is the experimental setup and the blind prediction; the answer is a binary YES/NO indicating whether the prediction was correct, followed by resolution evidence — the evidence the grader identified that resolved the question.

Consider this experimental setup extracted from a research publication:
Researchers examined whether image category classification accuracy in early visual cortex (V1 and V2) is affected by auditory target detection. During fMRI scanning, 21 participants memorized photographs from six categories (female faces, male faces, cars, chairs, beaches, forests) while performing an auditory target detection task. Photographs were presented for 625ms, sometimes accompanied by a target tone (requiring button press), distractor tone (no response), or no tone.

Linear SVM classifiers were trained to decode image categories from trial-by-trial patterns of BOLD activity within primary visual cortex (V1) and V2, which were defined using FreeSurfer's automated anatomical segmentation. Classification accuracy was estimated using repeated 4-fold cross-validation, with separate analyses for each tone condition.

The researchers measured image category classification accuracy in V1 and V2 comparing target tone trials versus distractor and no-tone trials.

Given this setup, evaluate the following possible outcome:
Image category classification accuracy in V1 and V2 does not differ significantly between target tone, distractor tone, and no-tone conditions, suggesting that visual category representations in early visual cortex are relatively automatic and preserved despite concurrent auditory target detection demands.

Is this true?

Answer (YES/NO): NO